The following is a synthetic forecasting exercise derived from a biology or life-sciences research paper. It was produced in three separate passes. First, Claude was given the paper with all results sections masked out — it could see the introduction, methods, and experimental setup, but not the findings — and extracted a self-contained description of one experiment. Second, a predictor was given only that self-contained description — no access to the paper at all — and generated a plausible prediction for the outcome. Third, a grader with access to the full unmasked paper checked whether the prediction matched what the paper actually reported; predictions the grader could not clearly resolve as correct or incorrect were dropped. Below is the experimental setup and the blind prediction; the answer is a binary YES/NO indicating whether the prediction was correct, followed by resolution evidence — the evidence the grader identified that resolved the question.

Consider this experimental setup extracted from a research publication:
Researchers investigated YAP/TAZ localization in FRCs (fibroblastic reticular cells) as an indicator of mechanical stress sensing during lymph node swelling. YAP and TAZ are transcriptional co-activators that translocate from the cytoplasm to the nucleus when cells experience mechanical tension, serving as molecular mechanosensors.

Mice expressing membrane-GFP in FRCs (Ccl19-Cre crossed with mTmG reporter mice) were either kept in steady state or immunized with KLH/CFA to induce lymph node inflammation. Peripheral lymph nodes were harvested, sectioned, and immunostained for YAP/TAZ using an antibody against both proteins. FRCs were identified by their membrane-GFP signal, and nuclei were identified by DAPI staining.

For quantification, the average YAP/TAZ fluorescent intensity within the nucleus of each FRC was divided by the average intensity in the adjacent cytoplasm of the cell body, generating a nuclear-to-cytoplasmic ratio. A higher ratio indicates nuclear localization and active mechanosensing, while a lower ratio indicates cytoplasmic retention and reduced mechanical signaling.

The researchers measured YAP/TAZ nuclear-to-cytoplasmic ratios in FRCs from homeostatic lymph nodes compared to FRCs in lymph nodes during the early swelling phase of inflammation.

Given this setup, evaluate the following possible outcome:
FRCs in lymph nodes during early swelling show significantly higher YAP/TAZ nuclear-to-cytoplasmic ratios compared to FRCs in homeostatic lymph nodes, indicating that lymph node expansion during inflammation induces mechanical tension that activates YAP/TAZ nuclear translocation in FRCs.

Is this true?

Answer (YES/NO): NO